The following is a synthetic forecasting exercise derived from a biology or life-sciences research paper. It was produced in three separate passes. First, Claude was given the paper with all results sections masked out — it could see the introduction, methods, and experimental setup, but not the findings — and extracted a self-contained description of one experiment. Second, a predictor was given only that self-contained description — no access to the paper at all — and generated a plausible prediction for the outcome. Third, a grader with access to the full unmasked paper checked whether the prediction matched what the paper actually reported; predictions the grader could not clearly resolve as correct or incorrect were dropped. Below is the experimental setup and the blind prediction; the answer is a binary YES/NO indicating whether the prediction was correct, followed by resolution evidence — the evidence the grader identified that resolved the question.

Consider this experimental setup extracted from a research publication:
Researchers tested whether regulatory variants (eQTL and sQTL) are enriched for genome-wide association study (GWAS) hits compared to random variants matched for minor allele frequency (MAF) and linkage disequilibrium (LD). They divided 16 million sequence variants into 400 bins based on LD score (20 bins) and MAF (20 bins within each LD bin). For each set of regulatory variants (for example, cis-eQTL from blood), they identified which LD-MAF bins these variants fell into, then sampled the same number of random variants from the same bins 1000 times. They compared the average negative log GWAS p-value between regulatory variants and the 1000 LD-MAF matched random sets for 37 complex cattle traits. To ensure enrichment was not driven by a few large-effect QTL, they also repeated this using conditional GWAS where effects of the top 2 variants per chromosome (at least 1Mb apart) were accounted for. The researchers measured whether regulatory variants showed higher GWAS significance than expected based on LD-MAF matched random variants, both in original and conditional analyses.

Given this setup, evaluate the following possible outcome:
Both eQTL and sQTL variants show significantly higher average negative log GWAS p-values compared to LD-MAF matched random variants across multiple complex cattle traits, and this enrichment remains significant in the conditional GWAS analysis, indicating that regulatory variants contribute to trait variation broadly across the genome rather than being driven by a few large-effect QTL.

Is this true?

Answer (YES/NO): YES